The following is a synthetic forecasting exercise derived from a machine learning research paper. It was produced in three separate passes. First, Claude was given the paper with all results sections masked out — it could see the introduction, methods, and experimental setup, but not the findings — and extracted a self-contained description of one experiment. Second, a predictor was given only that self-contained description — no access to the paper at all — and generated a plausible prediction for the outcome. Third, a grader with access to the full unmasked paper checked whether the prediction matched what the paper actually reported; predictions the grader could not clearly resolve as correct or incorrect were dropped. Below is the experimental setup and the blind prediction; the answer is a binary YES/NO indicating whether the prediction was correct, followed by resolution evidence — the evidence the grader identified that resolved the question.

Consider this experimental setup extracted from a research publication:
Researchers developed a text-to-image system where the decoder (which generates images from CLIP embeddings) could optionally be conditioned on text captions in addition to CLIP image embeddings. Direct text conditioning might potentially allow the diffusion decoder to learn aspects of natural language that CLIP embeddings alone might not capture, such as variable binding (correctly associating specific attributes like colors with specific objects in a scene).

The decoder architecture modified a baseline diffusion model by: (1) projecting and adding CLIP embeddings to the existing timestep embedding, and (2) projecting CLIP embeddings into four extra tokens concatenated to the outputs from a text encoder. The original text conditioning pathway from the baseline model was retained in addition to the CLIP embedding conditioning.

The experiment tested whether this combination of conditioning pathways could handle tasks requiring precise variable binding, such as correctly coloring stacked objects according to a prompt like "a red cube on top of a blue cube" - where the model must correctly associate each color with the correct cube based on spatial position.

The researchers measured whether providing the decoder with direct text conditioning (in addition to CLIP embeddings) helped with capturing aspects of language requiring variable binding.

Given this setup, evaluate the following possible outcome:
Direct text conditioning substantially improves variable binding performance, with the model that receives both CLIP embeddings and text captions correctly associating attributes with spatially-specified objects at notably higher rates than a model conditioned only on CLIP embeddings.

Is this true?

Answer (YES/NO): NO